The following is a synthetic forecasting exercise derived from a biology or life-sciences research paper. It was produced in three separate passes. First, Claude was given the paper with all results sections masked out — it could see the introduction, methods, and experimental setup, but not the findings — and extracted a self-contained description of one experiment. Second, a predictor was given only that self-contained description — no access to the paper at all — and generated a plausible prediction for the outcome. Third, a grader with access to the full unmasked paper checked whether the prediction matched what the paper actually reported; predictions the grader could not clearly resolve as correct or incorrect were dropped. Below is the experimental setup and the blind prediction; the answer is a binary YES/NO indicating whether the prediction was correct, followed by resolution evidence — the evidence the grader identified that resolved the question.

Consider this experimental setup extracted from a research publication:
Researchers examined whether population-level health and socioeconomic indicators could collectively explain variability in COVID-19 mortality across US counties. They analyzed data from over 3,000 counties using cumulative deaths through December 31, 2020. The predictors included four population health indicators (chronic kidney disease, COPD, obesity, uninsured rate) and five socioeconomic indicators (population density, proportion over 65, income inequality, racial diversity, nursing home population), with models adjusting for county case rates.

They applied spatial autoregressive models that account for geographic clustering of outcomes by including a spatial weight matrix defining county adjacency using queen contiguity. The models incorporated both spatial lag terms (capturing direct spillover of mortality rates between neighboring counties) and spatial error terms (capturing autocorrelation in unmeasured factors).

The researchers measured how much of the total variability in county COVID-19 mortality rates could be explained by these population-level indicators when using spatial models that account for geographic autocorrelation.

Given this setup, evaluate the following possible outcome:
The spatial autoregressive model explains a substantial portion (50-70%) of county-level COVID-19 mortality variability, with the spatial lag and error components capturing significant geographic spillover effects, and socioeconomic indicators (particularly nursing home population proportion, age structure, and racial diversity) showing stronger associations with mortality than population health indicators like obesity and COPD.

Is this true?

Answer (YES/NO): NO